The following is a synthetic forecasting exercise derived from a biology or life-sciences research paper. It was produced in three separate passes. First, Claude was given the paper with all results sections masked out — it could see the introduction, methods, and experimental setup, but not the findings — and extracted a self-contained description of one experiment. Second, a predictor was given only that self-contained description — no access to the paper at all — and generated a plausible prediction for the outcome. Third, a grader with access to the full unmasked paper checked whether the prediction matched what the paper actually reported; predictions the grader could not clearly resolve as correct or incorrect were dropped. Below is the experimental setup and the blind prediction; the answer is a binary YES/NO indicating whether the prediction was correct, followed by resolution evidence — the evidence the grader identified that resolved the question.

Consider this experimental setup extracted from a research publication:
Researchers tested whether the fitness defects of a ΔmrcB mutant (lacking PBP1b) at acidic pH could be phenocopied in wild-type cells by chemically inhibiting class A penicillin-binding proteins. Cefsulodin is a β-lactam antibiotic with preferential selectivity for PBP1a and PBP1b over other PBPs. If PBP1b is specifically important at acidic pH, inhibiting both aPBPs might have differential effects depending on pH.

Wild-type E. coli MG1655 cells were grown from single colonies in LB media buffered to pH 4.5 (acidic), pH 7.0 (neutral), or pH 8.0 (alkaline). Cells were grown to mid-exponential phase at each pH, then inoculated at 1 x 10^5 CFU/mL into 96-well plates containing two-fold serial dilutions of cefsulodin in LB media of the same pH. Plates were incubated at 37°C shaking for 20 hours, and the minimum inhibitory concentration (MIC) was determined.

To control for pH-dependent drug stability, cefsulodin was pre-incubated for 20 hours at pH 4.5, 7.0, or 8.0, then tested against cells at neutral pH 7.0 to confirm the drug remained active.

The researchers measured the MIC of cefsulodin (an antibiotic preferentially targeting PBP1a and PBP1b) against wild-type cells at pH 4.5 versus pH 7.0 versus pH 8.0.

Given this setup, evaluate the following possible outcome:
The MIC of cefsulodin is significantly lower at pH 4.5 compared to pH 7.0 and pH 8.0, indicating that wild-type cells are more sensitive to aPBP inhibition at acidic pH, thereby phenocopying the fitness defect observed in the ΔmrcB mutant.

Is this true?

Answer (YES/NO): NO